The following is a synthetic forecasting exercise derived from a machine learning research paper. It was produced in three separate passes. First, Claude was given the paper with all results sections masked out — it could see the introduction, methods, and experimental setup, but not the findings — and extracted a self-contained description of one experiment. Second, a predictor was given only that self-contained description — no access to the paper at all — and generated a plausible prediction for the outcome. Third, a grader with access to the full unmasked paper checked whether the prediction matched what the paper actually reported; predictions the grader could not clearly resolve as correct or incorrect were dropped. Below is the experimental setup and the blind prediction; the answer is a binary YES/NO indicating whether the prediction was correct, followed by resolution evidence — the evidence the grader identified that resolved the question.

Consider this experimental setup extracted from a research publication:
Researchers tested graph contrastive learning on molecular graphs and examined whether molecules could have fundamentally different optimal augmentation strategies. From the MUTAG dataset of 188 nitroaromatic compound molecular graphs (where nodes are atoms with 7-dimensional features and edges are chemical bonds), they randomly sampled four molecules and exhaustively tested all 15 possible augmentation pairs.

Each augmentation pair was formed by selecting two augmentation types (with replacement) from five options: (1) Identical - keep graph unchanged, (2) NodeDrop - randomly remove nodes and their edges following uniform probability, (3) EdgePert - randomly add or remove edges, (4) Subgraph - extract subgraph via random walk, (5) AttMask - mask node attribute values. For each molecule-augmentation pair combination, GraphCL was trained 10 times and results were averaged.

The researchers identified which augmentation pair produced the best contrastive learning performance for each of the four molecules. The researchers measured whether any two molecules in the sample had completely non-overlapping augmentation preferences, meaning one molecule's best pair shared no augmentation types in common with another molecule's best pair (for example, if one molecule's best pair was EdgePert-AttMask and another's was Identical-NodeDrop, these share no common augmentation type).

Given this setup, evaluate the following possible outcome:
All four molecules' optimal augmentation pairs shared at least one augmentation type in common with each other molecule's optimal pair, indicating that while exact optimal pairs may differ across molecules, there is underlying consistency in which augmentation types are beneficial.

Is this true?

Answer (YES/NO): NO